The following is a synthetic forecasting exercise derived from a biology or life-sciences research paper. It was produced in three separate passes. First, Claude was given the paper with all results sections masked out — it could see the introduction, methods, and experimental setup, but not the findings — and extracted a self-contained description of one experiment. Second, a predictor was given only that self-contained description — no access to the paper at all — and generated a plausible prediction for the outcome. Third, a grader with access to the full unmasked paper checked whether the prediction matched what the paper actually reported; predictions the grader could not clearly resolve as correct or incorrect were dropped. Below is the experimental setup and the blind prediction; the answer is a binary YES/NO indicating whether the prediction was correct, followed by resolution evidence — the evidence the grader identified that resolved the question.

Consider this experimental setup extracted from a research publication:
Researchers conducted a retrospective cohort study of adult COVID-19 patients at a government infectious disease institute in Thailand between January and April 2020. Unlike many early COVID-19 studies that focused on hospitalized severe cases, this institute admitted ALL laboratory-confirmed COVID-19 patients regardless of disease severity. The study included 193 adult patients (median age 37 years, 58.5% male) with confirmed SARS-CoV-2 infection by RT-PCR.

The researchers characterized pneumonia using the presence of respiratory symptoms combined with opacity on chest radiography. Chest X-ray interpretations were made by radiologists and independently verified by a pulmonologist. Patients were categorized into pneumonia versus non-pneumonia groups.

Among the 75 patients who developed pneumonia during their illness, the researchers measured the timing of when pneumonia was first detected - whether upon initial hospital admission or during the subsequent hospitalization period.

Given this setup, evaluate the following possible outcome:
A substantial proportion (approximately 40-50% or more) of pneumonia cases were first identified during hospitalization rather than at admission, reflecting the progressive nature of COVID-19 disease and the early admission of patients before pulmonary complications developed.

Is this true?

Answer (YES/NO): YES